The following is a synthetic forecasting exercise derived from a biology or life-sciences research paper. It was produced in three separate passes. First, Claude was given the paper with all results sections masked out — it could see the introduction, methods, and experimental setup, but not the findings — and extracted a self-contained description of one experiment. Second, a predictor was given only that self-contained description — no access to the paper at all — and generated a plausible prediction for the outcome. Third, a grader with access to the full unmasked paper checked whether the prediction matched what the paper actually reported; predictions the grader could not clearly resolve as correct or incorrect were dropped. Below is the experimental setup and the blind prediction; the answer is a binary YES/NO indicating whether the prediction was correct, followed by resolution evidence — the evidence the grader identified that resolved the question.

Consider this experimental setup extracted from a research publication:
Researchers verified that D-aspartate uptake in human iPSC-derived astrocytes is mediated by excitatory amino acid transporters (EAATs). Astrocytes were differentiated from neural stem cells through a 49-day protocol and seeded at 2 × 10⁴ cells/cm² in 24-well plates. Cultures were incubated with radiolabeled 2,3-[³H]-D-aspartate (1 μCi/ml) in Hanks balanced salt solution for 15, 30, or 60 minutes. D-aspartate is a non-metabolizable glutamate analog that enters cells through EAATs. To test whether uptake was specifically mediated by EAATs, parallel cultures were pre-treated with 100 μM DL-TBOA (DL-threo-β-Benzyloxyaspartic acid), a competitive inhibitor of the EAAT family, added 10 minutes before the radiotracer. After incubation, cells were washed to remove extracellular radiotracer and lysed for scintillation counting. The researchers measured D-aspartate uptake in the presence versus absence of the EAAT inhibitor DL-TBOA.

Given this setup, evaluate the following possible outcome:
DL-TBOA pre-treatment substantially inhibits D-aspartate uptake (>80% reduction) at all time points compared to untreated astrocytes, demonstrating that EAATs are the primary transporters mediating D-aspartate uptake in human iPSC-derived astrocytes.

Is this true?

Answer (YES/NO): YES